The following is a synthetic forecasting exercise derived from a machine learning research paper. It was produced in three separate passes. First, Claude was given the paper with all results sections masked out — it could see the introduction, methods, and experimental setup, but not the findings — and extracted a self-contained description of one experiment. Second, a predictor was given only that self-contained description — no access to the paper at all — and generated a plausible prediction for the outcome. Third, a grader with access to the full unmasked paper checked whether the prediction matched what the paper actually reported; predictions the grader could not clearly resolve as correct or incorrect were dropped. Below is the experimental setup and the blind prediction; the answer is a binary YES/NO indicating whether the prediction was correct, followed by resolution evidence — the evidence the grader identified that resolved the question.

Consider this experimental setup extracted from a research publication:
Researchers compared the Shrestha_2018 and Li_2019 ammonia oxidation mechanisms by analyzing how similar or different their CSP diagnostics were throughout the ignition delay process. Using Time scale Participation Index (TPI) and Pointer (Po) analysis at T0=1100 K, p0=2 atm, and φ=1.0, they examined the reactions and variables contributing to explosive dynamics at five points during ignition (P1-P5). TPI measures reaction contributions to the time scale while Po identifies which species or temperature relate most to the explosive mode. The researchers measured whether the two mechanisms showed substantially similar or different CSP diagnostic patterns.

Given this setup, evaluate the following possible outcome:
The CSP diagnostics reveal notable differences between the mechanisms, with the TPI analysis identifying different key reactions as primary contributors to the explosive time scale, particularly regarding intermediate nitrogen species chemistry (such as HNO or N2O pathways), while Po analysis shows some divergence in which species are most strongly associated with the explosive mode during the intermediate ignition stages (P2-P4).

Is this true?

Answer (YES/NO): NO